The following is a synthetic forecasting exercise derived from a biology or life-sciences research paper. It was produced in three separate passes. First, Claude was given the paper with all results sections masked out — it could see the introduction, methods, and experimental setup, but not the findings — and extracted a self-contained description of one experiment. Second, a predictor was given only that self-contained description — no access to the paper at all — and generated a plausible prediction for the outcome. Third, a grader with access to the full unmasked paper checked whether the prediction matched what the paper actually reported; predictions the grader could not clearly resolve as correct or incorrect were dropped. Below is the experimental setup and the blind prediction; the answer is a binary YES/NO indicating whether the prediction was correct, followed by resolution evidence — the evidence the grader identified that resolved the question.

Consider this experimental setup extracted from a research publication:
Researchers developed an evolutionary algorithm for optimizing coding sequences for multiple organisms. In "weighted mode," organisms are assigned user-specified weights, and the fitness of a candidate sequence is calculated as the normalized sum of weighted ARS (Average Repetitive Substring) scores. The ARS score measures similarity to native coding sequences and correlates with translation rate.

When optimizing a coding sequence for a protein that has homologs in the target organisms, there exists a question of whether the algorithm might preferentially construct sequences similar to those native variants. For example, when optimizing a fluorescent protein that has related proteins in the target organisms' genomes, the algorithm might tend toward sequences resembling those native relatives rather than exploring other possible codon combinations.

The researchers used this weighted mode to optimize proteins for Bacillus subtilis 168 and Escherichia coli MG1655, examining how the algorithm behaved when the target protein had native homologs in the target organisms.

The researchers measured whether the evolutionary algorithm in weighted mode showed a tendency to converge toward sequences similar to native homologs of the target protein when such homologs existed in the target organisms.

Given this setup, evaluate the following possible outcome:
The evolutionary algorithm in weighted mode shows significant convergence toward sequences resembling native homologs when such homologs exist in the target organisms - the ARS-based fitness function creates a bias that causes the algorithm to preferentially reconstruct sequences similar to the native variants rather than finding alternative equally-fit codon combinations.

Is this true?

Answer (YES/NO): YES